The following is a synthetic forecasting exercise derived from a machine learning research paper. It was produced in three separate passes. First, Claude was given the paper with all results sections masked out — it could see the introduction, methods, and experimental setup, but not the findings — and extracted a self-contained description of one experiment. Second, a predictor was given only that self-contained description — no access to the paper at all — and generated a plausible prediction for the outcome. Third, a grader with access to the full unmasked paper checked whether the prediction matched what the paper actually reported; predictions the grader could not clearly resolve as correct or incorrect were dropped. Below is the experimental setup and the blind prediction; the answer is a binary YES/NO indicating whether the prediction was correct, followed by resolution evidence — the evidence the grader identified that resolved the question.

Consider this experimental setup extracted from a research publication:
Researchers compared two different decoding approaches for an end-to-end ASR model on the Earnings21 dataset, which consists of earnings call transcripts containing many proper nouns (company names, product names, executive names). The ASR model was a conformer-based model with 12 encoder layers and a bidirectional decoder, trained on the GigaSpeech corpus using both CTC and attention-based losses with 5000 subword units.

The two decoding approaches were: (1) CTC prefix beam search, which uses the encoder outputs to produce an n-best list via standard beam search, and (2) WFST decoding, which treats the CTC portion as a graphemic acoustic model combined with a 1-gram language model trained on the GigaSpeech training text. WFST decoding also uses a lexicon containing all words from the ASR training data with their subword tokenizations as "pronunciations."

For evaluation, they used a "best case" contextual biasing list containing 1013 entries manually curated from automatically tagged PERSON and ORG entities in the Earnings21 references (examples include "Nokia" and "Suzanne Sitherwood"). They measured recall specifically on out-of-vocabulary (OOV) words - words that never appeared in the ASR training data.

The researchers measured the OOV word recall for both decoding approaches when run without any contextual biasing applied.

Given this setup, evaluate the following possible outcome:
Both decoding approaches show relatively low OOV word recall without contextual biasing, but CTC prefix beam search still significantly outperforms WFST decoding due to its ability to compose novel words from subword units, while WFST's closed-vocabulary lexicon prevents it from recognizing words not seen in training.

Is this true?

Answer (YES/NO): YES